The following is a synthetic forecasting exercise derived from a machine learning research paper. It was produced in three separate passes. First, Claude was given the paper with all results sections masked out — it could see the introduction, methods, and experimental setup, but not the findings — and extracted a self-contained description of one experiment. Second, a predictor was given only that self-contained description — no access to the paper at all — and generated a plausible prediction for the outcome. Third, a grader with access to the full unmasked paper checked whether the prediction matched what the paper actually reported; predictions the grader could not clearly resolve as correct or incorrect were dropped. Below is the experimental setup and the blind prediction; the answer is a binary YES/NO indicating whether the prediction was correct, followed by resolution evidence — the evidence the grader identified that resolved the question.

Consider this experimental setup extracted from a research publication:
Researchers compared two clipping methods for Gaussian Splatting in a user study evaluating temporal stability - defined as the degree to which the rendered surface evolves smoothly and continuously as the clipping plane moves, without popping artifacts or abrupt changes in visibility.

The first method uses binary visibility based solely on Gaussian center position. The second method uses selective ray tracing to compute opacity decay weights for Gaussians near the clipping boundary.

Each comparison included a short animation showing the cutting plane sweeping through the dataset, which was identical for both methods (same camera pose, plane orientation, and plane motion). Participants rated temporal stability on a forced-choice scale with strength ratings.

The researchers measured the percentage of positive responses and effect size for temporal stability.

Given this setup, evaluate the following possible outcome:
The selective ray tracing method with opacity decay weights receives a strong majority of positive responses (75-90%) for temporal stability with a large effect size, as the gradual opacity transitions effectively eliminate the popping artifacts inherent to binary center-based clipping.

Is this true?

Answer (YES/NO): NO